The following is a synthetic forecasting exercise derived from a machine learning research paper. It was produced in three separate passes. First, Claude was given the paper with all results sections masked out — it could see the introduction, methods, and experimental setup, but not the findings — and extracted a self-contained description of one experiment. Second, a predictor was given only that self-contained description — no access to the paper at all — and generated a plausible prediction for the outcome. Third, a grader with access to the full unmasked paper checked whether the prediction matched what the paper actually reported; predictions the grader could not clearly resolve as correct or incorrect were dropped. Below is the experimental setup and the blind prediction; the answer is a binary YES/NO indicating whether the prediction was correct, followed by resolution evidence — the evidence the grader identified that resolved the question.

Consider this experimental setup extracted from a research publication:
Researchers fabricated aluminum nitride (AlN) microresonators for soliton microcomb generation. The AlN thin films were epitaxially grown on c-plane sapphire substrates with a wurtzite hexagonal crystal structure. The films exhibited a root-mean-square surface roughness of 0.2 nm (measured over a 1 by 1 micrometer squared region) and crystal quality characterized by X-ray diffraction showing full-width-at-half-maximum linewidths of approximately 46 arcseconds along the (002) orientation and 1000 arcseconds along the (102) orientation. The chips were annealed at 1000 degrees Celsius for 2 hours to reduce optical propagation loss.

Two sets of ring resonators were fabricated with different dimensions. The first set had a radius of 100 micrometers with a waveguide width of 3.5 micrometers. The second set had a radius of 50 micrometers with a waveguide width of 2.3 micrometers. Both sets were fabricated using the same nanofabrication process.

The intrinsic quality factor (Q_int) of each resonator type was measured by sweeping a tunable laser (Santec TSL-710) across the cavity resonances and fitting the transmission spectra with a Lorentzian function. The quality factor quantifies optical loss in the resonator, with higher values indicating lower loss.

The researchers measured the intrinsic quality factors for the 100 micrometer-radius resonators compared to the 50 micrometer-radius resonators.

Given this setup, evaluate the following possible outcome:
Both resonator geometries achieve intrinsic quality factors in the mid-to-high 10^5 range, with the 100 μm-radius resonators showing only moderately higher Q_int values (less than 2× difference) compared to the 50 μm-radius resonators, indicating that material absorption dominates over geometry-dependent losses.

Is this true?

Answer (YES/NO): NO